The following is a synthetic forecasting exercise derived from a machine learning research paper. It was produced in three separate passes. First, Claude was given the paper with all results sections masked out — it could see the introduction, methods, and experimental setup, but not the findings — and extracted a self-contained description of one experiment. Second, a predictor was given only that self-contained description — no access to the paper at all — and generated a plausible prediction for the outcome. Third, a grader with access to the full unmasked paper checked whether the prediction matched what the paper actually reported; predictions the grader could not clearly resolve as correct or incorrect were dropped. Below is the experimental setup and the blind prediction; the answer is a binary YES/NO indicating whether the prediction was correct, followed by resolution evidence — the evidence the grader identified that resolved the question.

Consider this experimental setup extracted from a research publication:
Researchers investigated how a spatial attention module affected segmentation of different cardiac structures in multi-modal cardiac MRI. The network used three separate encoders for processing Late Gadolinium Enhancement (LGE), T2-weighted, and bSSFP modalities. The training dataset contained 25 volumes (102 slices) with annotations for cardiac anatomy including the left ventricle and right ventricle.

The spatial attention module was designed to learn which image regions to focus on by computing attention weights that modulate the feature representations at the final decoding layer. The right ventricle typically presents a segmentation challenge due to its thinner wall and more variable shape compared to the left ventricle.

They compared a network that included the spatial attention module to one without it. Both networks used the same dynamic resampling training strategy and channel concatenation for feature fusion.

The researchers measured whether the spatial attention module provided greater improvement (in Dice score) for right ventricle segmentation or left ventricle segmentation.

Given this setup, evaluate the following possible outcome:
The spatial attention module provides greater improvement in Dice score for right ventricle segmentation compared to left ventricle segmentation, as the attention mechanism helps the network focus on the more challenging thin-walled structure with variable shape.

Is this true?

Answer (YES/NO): YES